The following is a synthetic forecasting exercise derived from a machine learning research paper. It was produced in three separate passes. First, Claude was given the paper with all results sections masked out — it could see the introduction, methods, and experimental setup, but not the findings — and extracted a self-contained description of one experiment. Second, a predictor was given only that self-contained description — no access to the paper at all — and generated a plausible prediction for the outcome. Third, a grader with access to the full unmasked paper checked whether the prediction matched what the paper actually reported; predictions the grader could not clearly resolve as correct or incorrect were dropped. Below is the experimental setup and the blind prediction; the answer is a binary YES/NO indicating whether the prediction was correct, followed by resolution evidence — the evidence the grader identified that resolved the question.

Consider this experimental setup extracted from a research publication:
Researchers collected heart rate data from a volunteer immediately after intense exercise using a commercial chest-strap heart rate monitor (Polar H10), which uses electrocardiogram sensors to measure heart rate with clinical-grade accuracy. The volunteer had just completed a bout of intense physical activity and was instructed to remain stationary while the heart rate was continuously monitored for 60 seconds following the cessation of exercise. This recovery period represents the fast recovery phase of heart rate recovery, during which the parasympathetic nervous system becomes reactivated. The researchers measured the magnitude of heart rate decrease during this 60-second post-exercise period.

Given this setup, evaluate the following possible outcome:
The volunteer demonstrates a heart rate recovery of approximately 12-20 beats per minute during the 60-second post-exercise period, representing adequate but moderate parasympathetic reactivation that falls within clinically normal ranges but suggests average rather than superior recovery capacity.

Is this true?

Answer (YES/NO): NO